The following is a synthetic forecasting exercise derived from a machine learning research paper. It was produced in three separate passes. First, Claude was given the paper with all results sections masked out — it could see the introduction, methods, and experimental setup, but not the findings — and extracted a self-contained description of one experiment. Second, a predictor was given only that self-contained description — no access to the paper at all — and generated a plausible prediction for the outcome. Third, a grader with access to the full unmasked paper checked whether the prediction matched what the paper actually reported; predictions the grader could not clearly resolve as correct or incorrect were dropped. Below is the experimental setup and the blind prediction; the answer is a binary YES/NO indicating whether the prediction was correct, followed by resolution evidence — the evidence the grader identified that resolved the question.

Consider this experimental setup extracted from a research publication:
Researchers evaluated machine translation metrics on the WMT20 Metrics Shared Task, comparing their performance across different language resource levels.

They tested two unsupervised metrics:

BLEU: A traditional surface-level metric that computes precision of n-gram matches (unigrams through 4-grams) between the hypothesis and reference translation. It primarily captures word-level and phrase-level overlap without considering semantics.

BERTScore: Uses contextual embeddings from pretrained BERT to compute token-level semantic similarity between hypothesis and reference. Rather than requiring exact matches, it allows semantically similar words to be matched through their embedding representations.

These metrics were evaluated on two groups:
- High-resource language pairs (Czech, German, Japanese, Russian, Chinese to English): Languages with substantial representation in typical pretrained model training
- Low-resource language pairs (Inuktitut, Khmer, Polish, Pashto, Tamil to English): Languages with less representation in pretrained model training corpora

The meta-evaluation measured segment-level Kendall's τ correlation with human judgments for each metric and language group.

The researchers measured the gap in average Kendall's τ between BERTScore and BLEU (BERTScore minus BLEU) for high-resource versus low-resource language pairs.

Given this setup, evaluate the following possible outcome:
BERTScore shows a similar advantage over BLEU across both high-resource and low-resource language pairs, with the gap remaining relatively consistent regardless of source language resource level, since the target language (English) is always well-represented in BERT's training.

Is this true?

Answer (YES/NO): YES